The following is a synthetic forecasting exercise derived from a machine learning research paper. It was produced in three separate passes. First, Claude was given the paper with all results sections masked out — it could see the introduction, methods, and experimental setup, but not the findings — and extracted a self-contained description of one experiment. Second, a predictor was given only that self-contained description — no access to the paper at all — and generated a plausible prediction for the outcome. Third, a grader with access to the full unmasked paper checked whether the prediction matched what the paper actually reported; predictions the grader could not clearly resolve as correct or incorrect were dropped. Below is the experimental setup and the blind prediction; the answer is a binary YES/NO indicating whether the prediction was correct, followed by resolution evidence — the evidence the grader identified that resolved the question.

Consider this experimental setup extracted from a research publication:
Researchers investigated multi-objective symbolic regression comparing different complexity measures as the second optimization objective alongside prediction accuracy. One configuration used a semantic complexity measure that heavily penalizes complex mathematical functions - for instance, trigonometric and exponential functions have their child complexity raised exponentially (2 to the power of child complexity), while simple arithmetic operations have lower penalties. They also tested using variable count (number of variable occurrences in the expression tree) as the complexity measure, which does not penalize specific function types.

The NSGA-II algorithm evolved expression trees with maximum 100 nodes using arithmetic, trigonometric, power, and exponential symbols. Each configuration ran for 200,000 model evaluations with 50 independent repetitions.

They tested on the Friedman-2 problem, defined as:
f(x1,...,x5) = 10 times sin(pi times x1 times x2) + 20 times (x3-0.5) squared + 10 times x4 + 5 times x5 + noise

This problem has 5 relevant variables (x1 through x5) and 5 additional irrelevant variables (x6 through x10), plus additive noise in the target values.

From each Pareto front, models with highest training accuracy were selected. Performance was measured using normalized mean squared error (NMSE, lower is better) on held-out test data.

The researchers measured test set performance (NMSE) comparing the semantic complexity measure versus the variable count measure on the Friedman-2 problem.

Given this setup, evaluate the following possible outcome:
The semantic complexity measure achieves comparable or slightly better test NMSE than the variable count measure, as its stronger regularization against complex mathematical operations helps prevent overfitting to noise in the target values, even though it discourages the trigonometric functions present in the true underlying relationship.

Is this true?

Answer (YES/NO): NO